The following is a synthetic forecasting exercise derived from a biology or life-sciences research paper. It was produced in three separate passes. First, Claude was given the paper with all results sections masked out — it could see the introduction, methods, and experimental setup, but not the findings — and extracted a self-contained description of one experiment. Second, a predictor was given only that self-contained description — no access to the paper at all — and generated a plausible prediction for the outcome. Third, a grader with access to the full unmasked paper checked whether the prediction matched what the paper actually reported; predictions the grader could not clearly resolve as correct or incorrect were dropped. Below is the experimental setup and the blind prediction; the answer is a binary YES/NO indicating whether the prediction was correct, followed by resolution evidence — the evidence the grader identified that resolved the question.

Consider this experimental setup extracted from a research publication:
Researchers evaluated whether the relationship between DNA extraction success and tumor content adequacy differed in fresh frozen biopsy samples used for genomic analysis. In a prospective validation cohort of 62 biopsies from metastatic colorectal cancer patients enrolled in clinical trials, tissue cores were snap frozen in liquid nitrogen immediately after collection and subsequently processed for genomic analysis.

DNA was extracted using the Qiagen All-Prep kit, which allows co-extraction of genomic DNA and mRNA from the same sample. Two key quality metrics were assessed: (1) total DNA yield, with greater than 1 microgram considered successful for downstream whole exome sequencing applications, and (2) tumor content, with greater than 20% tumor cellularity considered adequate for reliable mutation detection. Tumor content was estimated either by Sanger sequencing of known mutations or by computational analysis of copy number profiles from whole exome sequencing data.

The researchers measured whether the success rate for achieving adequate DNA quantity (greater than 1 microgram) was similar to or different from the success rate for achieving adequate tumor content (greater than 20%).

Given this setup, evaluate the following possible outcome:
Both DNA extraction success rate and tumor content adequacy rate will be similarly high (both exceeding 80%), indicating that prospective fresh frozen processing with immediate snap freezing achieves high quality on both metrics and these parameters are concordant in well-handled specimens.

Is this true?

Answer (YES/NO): NO